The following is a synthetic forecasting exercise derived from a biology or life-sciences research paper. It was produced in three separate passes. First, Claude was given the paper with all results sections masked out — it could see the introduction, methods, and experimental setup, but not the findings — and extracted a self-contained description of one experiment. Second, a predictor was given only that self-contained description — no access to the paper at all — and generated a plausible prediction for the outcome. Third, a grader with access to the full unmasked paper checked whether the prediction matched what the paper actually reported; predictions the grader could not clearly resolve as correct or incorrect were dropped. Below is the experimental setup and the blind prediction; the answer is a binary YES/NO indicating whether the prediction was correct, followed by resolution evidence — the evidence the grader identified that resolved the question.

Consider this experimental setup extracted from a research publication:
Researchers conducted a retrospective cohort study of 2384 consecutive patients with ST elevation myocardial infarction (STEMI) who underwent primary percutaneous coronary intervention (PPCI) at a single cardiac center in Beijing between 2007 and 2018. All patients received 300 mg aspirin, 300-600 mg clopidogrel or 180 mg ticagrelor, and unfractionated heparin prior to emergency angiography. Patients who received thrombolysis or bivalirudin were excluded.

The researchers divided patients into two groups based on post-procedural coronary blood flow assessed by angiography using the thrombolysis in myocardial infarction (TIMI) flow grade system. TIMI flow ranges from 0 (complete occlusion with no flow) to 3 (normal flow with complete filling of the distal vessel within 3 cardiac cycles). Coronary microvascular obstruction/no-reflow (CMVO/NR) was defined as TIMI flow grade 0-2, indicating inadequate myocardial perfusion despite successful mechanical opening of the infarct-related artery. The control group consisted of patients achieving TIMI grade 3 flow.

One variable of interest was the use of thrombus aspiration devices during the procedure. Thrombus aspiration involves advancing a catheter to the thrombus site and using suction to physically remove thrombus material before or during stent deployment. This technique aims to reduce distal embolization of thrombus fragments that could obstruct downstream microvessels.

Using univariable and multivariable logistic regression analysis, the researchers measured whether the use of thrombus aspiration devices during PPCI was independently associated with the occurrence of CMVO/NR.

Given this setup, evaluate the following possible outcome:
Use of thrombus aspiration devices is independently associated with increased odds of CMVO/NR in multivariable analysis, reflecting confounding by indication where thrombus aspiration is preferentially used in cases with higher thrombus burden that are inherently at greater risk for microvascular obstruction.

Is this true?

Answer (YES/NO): YES